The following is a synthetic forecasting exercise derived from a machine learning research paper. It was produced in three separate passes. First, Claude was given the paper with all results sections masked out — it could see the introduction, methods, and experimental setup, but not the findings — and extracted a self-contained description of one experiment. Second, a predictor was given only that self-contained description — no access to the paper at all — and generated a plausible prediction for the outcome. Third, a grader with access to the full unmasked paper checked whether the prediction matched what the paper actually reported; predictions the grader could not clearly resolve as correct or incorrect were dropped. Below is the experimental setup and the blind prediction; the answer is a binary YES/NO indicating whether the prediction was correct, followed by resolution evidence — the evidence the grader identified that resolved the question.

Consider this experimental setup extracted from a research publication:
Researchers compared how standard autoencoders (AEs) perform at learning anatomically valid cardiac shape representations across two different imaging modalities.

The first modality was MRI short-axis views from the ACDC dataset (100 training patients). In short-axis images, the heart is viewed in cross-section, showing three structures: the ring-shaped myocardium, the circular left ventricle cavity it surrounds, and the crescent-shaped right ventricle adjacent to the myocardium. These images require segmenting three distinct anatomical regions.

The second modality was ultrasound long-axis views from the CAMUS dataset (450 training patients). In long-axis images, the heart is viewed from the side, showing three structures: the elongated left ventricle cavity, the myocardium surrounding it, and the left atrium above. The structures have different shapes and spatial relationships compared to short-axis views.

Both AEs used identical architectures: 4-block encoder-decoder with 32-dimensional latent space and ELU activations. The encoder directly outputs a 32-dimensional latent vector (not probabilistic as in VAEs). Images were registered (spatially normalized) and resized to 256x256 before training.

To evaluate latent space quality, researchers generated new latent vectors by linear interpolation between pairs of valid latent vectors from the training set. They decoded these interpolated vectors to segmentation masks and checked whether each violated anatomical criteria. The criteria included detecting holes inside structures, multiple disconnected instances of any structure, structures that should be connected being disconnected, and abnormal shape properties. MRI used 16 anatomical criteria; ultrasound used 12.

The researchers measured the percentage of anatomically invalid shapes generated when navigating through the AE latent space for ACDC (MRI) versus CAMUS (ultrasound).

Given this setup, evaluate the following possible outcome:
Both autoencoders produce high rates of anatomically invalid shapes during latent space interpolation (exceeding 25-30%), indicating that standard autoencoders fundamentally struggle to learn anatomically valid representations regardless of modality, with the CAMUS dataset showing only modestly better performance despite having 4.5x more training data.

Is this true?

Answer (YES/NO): NO